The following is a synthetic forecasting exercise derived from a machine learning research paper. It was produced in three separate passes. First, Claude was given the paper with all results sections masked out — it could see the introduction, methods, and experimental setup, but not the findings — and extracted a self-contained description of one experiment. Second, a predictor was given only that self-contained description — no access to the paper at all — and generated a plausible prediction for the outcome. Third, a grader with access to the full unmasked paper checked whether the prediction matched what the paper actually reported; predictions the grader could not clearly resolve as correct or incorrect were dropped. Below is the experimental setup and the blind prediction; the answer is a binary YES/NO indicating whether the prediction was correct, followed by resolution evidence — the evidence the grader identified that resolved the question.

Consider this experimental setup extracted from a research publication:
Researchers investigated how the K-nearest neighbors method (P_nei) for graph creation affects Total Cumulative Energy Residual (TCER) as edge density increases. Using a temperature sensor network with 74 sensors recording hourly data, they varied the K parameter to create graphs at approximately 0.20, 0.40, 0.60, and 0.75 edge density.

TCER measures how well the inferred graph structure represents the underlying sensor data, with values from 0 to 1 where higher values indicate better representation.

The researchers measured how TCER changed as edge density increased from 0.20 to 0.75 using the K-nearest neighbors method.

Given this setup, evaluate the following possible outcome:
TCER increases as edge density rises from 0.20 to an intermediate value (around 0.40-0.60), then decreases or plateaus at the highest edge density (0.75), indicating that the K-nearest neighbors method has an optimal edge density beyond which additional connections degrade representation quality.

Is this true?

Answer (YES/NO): NO